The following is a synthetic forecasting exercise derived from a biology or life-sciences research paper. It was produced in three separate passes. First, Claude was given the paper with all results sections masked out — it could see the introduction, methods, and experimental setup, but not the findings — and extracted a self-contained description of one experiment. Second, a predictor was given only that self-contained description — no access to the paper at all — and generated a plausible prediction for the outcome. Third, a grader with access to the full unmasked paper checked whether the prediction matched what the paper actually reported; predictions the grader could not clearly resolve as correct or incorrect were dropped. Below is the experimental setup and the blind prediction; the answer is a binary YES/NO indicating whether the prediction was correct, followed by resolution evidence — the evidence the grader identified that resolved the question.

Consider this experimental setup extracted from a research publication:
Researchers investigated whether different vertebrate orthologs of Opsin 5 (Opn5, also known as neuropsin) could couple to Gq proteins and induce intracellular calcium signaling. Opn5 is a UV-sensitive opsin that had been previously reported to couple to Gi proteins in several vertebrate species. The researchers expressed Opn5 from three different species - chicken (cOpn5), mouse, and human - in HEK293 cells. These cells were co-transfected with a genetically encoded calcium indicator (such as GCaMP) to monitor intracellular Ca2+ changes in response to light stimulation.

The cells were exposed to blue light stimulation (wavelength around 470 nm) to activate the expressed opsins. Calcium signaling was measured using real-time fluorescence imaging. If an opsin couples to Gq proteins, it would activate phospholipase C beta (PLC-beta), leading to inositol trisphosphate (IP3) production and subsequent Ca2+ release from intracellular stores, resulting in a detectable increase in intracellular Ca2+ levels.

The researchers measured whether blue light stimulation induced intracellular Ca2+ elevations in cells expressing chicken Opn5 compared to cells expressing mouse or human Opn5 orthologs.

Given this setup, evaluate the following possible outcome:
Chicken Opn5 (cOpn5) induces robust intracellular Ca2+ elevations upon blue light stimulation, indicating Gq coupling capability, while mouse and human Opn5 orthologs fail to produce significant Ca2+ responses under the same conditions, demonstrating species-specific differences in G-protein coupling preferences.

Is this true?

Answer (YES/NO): YES